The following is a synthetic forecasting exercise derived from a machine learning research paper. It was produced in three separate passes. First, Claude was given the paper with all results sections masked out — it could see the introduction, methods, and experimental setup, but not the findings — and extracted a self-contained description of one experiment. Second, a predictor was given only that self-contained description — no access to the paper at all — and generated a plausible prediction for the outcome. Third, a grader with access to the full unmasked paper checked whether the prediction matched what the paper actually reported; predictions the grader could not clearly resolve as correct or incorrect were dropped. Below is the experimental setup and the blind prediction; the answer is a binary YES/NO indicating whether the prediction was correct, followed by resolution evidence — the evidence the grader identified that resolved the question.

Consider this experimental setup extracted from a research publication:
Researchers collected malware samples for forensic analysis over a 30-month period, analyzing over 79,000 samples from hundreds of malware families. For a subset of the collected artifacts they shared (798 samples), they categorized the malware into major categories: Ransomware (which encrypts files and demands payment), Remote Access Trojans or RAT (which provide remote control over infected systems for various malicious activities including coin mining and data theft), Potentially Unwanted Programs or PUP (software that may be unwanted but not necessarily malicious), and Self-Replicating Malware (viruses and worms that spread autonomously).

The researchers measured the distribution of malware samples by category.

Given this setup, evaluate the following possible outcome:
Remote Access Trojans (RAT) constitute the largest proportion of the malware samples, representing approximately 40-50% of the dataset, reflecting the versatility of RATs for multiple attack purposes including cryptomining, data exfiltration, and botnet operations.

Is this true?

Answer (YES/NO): NO